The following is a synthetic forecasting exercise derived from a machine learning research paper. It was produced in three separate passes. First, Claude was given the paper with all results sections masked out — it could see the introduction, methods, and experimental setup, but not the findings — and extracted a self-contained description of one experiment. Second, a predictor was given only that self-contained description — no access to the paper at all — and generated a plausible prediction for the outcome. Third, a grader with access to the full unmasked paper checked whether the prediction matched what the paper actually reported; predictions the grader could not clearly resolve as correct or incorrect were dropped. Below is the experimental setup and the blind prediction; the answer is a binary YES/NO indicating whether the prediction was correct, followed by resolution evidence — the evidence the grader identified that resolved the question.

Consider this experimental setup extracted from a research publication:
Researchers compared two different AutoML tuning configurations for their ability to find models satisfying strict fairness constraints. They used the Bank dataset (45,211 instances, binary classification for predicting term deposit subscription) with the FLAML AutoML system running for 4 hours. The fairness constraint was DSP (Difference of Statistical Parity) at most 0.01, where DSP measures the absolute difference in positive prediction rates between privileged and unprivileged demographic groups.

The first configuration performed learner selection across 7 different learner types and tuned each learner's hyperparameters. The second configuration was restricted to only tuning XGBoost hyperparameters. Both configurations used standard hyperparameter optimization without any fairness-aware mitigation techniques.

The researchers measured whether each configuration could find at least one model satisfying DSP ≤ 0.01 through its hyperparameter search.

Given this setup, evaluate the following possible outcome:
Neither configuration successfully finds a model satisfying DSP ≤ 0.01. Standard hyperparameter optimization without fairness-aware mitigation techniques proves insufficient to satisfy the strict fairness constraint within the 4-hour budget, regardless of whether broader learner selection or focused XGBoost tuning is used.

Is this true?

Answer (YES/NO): NO